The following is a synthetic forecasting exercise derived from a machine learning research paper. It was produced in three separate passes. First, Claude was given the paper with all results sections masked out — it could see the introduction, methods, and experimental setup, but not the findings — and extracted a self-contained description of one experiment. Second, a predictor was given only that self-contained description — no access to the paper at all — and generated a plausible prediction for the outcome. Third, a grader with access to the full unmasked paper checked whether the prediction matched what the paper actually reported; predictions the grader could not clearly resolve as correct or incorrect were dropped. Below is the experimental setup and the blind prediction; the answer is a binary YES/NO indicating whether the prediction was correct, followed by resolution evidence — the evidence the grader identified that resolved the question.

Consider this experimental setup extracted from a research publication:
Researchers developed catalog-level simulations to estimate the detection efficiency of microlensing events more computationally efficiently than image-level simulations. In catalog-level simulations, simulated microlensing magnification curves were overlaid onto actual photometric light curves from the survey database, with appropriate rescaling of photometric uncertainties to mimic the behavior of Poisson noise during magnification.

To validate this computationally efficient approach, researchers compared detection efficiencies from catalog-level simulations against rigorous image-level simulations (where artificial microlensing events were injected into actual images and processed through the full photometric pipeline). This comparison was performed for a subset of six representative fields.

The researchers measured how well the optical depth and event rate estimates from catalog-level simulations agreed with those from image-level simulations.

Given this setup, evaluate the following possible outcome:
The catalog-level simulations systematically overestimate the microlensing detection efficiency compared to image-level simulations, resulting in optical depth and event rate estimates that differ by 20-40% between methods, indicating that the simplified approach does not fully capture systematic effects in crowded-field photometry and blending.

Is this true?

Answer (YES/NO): NO